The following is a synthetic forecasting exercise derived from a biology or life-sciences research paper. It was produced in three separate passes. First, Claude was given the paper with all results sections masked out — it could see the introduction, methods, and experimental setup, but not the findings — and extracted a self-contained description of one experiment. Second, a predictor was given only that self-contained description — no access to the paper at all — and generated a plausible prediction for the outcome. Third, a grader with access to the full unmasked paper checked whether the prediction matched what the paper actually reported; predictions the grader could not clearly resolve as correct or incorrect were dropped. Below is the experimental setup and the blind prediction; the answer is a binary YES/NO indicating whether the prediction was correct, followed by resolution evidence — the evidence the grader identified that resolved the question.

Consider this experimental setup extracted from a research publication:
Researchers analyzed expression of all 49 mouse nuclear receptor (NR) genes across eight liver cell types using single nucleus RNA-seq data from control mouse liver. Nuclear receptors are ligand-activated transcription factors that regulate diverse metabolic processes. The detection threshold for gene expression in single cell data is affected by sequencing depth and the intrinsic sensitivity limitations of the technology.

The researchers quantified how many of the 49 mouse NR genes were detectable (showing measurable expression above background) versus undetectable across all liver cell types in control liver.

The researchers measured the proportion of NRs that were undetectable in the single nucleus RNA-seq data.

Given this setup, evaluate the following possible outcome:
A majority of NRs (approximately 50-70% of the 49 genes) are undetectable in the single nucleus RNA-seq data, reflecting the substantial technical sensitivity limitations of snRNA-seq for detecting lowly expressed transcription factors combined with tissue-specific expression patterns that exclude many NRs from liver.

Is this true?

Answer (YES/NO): NO